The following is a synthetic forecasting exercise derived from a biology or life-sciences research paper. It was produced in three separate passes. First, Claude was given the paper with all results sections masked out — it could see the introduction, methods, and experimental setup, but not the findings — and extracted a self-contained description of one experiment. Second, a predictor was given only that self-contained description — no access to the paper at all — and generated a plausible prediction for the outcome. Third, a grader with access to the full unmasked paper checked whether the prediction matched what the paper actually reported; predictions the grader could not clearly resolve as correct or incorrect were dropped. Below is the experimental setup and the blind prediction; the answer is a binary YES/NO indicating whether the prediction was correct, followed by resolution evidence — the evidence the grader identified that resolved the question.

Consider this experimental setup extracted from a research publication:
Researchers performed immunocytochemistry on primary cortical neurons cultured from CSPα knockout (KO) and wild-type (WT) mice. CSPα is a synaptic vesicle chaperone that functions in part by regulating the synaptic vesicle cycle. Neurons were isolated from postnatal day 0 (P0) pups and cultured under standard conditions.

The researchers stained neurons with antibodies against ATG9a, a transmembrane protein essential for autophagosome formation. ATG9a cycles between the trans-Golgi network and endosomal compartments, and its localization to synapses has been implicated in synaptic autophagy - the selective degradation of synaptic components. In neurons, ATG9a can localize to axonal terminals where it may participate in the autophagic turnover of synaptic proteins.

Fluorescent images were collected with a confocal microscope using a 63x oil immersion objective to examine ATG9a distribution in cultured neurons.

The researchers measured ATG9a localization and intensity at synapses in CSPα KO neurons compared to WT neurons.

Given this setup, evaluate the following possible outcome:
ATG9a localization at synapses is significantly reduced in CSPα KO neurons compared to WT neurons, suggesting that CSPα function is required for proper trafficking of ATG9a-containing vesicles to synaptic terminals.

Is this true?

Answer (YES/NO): NO